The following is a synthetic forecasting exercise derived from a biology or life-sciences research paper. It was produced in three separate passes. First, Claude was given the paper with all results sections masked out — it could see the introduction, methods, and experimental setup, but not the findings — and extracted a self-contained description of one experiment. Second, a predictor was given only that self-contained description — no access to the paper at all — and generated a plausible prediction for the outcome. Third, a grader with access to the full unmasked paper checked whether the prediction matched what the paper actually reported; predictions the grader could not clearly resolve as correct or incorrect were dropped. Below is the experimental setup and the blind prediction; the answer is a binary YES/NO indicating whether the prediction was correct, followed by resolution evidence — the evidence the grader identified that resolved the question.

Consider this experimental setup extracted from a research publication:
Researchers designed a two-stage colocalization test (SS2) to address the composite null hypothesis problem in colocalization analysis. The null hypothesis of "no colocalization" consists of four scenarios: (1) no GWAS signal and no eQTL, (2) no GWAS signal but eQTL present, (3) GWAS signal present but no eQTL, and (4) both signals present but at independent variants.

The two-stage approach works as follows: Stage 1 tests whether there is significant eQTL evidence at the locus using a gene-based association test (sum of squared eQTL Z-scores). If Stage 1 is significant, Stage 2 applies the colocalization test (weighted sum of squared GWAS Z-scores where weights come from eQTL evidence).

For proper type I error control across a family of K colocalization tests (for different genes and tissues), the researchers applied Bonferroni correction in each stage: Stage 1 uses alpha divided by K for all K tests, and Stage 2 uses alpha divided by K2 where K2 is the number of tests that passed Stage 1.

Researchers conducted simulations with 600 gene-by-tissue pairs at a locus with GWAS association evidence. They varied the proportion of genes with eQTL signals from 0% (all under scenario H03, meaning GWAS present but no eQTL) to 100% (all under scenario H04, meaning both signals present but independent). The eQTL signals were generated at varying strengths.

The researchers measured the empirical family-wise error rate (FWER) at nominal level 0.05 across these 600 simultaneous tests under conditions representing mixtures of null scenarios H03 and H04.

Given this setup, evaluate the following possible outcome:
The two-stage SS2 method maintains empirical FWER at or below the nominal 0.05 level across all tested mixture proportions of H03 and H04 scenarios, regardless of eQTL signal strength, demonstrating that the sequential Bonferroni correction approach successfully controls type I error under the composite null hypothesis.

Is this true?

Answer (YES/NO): YES